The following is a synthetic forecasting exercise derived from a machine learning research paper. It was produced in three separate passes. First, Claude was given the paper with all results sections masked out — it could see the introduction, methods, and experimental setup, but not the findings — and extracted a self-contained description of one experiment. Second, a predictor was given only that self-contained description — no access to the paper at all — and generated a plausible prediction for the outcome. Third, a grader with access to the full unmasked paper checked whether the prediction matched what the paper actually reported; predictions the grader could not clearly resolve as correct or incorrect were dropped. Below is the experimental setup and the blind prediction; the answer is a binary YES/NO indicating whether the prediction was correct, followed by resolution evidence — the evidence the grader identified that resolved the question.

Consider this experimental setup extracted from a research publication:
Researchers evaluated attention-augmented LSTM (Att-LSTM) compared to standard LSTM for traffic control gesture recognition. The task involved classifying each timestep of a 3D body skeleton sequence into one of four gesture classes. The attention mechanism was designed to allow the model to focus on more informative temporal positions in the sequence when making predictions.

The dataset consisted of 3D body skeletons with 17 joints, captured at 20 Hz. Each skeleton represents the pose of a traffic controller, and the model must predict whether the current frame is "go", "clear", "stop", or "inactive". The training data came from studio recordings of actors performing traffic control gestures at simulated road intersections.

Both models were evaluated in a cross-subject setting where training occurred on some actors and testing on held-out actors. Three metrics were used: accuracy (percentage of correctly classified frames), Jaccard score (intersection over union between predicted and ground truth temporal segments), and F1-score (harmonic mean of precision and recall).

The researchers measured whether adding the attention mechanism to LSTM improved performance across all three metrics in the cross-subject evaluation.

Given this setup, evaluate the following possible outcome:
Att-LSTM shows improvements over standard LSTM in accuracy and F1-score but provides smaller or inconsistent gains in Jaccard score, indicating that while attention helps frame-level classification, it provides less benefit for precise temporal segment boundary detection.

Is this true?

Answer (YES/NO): NO